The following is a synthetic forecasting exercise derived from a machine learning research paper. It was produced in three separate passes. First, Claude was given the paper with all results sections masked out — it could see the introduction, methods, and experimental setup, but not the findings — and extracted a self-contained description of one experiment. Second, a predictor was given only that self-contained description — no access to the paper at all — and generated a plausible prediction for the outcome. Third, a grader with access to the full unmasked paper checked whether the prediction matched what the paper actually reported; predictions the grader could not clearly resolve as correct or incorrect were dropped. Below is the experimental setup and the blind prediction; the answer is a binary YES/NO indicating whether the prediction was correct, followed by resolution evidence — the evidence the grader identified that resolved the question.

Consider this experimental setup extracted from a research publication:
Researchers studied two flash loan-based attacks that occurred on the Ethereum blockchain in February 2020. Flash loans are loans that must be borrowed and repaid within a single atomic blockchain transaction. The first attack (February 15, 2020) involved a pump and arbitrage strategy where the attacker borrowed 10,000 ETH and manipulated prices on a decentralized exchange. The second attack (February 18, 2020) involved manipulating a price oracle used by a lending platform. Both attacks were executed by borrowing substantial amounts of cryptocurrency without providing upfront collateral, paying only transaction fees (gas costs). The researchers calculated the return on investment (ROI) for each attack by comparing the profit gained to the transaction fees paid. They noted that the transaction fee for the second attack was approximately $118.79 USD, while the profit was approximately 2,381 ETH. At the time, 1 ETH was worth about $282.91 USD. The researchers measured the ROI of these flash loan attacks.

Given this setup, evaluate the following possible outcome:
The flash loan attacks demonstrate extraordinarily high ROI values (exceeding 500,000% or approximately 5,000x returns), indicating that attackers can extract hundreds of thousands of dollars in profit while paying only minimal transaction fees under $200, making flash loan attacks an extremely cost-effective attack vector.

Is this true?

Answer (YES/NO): YES